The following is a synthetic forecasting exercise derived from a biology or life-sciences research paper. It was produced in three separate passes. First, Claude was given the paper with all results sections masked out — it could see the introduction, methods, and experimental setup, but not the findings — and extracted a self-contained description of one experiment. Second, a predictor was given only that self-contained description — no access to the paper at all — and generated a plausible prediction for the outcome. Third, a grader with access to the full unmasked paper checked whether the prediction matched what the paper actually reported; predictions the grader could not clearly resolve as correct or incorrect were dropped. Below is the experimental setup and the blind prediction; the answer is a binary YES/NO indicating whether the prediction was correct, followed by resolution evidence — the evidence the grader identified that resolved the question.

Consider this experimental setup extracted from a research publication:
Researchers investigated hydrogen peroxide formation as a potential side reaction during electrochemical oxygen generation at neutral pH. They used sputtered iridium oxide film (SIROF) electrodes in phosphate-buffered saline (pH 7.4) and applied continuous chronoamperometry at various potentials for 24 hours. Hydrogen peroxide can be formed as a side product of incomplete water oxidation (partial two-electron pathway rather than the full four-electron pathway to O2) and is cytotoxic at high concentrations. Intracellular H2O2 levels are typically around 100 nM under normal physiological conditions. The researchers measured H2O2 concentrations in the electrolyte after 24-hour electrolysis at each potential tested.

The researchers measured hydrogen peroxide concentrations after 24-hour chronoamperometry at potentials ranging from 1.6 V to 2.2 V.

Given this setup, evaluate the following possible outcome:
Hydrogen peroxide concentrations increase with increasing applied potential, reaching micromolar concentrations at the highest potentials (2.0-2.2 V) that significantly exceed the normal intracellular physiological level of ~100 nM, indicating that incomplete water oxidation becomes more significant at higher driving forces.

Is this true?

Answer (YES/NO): NO